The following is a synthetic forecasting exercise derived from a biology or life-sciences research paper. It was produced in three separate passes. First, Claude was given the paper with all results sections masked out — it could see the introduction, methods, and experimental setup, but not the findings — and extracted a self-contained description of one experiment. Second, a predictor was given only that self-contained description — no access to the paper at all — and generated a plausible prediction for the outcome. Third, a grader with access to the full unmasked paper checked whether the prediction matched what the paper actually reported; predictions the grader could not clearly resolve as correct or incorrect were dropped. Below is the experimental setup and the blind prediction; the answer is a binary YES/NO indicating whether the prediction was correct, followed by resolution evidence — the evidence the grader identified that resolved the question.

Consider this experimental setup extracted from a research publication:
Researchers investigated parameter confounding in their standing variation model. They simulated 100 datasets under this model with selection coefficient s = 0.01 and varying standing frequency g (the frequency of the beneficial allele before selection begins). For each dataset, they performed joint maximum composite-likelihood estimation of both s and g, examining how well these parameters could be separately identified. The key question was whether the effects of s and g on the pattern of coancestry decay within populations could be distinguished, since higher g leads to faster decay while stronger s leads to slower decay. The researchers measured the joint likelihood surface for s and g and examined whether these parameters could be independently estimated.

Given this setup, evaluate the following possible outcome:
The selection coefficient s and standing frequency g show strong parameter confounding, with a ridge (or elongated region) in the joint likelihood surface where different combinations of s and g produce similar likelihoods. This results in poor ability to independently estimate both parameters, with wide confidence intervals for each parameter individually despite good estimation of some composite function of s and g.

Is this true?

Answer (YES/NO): YES